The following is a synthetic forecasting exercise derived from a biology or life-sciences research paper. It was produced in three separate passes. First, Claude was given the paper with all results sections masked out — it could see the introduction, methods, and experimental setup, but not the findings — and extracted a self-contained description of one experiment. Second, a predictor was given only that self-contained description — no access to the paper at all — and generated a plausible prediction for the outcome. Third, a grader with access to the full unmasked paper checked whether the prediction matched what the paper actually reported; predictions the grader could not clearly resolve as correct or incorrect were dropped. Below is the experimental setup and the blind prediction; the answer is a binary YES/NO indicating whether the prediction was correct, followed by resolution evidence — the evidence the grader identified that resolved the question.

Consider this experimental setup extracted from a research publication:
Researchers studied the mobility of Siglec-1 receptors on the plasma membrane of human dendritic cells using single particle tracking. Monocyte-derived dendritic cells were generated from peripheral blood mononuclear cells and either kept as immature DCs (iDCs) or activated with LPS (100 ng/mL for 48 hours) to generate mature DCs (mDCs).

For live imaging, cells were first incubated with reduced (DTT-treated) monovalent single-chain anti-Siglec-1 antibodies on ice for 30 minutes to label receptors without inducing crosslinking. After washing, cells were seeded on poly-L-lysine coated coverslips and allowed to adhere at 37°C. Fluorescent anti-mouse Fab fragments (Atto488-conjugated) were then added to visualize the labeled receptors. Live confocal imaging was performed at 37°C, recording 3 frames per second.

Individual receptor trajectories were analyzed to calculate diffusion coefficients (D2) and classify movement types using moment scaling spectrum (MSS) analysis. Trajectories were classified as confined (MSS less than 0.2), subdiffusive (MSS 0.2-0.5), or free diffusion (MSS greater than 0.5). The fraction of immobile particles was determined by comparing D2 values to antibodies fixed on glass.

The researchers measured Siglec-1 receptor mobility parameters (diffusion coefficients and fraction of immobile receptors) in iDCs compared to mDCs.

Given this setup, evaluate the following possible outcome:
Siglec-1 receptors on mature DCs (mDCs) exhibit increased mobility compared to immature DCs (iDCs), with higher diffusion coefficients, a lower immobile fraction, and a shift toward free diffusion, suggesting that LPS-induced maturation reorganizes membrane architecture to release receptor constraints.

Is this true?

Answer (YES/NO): NO